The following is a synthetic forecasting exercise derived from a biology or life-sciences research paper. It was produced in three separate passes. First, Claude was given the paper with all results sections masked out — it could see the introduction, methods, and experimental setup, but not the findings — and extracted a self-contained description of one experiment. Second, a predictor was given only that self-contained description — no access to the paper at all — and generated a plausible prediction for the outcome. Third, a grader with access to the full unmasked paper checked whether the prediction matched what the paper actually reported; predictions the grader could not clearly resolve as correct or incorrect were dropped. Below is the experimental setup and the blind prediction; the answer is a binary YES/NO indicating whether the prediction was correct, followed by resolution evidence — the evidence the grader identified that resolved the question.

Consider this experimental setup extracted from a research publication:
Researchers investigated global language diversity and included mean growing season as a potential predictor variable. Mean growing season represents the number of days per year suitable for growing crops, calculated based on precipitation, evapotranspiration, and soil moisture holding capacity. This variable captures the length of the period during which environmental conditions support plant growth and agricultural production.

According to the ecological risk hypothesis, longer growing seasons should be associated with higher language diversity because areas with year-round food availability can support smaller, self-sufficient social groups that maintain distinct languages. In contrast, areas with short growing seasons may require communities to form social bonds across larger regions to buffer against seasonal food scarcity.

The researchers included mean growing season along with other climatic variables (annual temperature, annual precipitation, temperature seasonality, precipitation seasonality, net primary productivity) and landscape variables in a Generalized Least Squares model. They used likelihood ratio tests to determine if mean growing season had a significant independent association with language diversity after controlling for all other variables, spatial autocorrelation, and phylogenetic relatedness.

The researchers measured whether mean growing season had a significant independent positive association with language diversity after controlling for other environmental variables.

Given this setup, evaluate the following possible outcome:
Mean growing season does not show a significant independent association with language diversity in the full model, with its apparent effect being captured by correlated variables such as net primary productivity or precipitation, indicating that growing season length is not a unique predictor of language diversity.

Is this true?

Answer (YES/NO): NO